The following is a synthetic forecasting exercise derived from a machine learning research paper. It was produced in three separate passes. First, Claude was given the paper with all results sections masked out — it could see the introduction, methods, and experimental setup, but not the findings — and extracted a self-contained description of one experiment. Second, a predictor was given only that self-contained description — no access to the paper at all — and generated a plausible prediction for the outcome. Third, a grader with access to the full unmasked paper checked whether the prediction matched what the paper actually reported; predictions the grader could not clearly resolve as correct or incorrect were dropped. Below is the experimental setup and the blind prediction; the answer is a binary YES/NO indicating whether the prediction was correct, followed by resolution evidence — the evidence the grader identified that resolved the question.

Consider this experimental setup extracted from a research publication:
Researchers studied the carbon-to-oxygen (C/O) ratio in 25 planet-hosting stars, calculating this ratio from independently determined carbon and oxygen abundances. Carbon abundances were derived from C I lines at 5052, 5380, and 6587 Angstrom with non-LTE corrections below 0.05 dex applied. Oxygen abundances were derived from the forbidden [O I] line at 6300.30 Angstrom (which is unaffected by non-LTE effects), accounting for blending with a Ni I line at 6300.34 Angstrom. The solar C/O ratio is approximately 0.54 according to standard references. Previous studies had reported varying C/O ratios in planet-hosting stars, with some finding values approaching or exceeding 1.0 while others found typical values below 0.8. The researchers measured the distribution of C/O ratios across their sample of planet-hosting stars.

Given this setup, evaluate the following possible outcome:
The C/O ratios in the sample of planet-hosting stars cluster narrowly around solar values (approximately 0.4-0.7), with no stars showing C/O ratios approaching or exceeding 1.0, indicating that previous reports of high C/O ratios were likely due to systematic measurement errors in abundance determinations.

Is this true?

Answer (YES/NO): NO